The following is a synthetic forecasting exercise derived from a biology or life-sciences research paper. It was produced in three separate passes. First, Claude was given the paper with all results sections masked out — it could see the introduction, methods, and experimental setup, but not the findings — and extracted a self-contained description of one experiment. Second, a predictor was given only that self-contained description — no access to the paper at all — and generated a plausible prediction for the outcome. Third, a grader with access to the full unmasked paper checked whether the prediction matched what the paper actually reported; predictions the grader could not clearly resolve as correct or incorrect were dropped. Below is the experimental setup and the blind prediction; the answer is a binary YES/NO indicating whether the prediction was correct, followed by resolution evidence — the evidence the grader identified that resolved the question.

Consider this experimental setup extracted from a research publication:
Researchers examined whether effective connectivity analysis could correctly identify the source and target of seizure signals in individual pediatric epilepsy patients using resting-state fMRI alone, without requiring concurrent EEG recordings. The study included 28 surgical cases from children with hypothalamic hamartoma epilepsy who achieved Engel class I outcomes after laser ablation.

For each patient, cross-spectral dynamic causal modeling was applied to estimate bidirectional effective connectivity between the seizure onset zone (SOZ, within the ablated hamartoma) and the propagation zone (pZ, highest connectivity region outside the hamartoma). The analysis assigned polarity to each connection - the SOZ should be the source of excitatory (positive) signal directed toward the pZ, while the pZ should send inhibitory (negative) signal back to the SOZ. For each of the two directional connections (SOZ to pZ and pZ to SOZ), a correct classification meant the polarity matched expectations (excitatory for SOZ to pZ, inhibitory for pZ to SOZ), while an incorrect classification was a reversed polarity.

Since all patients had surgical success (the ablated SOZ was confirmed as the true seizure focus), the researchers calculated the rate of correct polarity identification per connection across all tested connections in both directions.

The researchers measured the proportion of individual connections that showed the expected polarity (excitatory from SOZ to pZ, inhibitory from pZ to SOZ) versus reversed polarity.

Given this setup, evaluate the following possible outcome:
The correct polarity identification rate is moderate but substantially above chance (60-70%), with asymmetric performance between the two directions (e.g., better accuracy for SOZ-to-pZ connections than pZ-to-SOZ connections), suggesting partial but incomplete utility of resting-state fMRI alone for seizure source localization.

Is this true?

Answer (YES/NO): NO